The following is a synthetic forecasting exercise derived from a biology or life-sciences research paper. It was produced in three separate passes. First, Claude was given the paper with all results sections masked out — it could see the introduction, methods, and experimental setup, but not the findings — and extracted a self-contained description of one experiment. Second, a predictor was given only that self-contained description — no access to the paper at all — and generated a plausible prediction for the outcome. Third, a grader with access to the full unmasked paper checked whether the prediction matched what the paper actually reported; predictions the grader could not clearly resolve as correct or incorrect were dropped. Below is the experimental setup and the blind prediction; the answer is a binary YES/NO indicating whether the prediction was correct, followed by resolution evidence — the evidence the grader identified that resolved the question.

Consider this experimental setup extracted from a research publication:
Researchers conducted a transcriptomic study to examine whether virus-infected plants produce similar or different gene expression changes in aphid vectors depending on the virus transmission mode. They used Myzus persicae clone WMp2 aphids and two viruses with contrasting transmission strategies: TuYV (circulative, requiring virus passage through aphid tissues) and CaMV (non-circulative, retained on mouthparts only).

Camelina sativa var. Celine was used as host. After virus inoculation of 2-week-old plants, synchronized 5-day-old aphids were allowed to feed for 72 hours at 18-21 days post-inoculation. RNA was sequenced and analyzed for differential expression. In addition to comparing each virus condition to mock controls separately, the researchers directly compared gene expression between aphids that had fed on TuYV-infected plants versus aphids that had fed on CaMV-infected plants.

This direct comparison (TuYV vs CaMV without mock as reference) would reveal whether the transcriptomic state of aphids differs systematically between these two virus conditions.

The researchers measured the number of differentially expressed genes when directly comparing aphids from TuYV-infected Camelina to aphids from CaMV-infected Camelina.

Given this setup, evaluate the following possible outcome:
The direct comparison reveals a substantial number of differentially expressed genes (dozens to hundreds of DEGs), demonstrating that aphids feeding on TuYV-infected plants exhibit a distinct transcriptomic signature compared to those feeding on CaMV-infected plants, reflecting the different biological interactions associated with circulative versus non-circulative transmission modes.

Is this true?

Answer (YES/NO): NO